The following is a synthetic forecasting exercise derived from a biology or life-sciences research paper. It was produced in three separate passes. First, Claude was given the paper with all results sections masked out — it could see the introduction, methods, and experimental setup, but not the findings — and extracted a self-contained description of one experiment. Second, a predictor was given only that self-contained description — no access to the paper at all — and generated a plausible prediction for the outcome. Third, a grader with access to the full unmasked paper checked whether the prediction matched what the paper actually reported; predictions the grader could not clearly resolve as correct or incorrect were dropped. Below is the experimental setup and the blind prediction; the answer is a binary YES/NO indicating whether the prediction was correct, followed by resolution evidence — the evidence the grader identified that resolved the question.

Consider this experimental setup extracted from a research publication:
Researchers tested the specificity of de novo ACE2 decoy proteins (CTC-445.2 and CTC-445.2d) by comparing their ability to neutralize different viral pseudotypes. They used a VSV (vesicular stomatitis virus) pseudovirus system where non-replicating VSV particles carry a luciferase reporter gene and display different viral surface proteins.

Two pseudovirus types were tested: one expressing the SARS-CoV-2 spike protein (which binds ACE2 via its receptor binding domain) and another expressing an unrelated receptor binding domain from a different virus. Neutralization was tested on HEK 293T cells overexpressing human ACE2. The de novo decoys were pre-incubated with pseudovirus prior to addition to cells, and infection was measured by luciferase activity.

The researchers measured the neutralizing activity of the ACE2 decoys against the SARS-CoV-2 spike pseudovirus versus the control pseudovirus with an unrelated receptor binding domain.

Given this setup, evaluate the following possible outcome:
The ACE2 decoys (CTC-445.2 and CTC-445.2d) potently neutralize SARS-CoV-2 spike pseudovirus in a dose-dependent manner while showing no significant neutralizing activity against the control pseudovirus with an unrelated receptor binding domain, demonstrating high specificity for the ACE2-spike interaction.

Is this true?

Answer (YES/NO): YES